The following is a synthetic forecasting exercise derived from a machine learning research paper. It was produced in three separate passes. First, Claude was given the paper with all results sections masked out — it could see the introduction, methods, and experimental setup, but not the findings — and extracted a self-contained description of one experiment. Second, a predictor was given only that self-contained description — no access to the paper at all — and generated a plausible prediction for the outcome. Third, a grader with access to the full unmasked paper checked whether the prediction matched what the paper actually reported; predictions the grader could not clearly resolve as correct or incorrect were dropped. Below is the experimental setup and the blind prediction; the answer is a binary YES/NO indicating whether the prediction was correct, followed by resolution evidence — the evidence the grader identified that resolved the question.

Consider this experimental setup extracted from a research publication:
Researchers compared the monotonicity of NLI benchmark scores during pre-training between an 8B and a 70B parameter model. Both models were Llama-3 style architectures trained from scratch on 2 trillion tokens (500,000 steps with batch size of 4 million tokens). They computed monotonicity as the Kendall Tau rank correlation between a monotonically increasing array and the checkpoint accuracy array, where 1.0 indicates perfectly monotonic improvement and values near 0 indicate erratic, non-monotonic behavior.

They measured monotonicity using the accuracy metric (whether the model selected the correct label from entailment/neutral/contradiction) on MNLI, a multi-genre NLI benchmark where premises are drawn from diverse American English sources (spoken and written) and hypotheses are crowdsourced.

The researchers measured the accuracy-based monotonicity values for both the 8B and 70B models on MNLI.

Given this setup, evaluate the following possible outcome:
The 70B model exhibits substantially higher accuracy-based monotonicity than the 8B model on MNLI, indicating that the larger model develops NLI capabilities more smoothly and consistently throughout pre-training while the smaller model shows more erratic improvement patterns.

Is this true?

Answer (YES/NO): YES